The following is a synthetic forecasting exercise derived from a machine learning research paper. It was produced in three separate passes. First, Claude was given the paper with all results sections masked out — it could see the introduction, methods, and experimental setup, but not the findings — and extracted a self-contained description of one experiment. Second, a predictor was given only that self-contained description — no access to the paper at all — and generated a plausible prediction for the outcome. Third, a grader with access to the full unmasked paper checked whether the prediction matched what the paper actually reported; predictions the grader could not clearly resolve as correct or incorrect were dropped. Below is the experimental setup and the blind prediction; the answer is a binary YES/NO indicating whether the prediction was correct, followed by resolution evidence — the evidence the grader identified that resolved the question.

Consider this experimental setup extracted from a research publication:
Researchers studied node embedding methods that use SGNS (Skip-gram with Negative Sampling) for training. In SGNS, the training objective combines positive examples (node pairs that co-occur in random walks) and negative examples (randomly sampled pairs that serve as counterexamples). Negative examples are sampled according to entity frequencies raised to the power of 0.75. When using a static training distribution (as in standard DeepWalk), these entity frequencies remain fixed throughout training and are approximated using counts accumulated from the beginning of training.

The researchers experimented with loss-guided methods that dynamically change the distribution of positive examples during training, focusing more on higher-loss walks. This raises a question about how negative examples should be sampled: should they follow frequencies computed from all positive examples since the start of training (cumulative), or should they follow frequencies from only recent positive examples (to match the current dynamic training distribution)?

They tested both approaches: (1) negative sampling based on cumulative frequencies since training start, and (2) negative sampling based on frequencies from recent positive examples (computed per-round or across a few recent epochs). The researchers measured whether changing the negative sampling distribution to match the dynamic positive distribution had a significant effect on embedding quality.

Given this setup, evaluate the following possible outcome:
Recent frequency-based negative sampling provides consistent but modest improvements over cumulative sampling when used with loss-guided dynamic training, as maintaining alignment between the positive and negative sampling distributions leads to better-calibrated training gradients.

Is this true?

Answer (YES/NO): NO